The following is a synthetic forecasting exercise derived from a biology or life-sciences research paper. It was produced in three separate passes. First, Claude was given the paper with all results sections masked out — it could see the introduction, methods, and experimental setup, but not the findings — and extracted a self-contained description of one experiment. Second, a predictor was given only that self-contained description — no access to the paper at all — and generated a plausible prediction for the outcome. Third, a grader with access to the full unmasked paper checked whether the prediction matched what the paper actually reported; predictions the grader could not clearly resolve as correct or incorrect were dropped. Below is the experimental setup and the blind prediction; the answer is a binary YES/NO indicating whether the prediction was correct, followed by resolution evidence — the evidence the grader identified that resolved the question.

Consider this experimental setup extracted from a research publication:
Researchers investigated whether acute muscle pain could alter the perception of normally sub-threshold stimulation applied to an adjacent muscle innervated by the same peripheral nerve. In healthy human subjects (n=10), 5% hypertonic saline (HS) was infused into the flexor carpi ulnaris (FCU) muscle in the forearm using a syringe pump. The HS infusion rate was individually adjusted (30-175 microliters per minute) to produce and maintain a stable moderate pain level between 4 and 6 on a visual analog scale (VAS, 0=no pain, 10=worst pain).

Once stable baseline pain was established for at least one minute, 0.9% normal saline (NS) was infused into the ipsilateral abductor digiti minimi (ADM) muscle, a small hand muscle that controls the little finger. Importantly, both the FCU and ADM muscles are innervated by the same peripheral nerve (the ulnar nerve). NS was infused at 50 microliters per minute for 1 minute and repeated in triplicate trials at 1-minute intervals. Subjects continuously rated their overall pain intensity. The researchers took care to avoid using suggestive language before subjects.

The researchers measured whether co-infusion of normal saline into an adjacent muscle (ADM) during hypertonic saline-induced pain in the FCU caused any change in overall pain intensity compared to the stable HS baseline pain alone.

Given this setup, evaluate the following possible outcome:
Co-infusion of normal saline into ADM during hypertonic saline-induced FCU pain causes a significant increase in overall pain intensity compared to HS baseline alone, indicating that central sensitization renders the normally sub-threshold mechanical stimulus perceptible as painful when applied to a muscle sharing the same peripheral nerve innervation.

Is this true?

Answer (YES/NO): YES